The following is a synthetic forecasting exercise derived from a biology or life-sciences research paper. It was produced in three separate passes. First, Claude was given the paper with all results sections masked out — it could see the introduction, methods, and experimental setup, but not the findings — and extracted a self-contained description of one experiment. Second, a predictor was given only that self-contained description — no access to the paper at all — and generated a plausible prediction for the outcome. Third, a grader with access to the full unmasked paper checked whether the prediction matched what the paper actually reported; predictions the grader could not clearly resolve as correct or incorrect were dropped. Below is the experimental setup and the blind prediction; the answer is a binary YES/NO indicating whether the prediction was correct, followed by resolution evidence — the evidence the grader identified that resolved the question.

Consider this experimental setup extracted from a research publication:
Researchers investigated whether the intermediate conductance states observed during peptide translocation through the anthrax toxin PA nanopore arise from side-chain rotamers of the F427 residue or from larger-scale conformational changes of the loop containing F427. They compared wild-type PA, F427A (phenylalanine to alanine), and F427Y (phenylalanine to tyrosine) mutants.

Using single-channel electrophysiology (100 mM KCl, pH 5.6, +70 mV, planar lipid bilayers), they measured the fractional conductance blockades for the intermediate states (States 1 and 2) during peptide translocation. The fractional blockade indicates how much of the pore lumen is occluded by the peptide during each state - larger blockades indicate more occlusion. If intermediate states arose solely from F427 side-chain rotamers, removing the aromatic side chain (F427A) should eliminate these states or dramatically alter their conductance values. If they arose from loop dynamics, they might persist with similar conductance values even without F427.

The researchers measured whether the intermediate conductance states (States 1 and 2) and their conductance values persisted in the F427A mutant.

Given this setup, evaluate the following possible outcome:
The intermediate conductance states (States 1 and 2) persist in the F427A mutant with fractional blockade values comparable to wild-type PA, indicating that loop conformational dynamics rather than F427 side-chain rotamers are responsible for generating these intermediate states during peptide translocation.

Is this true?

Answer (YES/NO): YES